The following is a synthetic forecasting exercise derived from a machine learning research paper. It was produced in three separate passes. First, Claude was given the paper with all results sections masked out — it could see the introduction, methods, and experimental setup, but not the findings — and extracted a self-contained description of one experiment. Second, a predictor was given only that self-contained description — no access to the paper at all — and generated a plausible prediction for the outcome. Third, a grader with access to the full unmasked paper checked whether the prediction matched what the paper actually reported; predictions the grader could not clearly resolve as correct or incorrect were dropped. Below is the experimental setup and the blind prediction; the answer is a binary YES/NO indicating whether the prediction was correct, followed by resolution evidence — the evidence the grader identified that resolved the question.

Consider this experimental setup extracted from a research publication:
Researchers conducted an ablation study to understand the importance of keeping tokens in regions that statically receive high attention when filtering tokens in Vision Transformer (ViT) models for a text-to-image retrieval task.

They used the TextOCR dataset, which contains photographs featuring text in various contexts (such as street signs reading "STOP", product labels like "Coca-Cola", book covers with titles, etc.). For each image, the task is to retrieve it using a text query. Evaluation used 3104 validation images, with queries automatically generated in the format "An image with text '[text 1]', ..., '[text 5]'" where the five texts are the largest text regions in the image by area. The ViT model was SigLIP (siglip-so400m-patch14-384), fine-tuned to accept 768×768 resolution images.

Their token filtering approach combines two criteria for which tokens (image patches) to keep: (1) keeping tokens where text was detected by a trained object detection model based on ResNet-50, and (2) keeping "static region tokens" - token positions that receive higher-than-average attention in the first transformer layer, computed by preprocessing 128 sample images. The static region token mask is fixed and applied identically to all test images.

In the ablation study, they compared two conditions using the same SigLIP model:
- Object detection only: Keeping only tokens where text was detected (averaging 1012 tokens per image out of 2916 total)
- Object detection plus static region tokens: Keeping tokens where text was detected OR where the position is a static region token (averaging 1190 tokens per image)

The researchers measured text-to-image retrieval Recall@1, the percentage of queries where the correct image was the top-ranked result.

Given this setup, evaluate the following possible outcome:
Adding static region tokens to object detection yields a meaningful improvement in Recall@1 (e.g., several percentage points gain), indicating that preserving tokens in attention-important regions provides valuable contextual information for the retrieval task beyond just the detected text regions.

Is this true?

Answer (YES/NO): NO